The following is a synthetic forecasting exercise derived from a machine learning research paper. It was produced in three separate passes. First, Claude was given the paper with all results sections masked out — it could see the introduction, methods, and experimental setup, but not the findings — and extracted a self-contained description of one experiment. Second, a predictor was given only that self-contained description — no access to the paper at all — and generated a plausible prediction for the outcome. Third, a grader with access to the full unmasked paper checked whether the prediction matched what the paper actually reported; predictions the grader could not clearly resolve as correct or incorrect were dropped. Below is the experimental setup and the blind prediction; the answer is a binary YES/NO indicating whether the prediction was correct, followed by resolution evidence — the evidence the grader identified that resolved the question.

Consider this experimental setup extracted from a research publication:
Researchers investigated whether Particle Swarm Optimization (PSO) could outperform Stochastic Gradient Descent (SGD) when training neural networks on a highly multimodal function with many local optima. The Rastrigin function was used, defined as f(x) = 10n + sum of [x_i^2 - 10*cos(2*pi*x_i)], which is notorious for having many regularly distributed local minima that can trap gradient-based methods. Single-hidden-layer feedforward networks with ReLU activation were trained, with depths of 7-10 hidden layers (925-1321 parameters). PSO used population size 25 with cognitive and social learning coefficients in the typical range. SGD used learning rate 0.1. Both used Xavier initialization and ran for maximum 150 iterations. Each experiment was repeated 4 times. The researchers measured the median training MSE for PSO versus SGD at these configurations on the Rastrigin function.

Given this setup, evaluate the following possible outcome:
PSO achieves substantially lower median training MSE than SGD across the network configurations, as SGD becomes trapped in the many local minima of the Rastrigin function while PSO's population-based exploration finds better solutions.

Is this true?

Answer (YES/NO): NO